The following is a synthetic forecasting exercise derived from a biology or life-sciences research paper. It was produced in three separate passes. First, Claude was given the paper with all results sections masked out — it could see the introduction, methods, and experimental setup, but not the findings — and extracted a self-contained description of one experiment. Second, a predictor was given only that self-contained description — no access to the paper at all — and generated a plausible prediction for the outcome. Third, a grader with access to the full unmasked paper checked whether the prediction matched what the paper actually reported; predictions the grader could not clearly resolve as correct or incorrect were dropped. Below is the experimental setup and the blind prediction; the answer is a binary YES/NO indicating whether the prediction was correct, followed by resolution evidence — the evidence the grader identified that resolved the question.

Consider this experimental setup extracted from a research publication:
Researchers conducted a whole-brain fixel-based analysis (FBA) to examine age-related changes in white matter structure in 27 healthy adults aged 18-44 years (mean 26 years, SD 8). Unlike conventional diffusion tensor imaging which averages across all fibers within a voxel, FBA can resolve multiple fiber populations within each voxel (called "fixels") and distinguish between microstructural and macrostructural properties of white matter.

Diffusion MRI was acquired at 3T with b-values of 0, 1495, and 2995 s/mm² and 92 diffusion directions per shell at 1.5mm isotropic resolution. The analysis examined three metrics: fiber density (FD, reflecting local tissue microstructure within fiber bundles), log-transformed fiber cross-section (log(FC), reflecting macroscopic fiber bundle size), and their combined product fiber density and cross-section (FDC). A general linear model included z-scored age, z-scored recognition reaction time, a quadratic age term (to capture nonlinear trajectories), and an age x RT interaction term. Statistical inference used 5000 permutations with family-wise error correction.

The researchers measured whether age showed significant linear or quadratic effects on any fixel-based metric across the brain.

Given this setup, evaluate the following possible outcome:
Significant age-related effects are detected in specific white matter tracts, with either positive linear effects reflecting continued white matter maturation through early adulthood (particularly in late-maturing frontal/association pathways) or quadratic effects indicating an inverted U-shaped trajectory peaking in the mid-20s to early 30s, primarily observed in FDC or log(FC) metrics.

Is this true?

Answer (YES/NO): YES